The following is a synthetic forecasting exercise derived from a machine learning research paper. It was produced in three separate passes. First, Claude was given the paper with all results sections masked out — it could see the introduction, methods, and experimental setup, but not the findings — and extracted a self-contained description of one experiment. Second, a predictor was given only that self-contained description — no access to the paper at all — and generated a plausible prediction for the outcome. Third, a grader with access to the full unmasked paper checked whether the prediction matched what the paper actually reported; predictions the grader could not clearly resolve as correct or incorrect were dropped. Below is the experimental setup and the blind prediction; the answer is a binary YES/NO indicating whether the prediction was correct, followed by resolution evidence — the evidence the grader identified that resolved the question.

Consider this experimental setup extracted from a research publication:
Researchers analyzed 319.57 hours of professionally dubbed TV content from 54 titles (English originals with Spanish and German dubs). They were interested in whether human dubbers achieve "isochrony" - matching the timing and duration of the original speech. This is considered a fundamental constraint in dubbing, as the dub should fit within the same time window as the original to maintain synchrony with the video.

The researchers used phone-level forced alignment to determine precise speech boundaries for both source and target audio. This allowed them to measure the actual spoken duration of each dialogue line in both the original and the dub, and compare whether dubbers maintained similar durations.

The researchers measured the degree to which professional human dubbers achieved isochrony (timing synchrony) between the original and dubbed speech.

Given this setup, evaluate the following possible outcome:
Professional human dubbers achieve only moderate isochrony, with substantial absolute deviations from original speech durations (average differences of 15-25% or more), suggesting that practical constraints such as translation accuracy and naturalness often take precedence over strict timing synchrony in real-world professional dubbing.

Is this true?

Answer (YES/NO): NO